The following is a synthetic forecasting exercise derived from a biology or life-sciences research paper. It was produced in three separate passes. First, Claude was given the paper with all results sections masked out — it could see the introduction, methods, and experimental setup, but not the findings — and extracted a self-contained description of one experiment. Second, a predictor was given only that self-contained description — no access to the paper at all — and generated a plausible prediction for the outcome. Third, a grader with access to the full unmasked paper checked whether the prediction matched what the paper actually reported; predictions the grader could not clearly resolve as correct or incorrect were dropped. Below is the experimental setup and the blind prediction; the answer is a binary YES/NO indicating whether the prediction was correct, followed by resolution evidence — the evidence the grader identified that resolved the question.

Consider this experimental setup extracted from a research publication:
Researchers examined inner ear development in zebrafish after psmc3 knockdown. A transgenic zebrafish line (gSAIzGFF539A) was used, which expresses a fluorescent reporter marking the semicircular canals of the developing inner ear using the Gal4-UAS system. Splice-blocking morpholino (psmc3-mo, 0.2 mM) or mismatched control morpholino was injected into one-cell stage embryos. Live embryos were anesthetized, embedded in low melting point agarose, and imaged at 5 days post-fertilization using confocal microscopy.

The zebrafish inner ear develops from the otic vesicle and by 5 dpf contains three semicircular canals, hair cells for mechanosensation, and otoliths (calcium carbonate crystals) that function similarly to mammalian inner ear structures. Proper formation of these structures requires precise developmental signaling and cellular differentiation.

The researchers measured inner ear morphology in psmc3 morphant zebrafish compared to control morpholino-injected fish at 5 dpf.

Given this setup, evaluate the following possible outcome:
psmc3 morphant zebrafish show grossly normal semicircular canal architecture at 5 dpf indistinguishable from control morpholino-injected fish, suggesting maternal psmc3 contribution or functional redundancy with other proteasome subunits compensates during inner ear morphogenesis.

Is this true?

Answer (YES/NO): NO